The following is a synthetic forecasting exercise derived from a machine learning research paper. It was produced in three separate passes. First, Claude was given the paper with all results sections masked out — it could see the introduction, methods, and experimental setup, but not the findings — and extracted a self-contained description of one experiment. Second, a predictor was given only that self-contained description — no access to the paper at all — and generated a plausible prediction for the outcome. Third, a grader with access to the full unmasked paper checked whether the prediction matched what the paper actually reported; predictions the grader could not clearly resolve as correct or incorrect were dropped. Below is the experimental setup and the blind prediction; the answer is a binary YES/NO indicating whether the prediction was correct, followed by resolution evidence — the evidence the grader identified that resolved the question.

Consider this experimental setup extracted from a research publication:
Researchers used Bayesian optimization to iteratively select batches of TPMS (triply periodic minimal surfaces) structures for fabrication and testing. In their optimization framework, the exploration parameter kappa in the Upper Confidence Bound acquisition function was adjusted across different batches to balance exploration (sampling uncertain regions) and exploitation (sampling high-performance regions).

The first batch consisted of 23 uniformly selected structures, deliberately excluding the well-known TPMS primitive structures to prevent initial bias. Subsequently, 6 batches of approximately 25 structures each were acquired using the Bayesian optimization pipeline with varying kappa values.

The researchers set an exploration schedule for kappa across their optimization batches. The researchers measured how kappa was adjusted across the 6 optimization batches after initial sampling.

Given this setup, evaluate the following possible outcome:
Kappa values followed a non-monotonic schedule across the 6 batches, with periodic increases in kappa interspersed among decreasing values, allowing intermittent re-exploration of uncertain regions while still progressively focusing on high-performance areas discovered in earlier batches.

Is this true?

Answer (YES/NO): NO